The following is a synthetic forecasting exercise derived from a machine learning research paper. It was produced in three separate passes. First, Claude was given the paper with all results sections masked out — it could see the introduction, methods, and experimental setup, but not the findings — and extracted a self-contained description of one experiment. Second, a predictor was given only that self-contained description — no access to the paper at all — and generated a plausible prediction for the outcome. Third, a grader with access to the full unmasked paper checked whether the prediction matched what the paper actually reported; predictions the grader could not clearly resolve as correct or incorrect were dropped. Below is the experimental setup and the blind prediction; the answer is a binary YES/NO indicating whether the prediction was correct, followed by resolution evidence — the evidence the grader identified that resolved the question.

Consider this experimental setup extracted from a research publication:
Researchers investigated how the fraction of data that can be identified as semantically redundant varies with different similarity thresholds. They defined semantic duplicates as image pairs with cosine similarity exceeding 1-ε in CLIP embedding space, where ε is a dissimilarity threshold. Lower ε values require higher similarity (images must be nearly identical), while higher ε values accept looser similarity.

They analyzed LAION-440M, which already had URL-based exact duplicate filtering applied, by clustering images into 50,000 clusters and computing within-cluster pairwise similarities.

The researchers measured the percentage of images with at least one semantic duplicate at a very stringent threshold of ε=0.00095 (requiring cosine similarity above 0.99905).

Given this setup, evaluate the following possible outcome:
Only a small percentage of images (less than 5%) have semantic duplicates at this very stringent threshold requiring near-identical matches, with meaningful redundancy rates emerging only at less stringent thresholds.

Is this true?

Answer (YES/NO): NO